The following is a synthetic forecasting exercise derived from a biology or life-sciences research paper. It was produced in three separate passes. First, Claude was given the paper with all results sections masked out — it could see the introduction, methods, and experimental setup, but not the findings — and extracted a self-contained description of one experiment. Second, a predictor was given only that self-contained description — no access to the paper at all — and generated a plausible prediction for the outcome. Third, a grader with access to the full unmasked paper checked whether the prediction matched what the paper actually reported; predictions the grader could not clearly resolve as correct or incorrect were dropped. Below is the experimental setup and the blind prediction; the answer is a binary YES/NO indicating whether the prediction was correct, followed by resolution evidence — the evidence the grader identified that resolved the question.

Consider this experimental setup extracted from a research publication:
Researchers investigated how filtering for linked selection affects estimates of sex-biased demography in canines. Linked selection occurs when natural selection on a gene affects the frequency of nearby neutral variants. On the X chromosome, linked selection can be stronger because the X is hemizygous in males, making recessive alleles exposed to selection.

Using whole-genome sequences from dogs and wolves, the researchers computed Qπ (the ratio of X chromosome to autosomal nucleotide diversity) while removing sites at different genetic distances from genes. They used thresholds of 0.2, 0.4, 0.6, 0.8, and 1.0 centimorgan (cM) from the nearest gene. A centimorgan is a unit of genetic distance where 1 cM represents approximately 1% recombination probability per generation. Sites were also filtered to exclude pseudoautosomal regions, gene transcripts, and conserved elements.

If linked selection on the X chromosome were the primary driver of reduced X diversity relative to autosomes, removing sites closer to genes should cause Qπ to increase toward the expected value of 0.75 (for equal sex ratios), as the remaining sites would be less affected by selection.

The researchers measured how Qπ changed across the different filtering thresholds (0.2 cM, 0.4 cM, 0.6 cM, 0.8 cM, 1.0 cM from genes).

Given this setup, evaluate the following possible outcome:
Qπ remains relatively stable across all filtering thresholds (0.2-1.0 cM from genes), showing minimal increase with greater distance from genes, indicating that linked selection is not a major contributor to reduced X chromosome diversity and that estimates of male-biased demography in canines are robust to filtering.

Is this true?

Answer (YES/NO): NO